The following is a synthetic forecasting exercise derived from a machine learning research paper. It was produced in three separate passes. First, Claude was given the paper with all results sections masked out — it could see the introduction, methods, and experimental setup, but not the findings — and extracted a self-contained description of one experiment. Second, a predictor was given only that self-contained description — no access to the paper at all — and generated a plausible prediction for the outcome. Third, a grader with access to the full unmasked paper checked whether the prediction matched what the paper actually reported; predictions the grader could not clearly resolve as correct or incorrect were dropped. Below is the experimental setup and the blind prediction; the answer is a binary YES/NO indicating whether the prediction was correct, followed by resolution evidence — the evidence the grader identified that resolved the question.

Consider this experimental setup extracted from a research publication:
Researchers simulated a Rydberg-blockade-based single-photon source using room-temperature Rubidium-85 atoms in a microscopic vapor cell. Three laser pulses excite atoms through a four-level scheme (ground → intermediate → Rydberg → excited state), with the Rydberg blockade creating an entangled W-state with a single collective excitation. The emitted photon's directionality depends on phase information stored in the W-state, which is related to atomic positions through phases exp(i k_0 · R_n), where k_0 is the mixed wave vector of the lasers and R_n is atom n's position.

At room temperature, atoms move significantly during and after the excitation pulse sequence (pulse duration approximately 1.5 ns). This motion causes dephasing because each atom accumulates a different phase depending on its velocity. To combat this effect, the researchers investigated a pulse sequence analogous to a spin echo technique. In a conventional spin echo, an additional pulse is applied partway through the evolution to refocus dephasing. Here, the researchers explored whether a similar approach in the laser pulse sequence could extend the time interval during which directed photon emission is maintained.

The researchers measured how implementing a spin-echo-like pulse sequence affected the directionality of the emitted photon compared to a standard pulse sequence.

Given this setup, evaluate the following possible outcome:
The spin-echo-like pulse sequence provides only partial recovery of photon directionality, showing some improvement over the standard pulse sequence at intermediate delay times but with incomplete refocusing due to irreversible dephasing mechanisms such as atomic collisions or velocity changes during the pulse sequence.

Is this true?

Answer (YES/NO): NO